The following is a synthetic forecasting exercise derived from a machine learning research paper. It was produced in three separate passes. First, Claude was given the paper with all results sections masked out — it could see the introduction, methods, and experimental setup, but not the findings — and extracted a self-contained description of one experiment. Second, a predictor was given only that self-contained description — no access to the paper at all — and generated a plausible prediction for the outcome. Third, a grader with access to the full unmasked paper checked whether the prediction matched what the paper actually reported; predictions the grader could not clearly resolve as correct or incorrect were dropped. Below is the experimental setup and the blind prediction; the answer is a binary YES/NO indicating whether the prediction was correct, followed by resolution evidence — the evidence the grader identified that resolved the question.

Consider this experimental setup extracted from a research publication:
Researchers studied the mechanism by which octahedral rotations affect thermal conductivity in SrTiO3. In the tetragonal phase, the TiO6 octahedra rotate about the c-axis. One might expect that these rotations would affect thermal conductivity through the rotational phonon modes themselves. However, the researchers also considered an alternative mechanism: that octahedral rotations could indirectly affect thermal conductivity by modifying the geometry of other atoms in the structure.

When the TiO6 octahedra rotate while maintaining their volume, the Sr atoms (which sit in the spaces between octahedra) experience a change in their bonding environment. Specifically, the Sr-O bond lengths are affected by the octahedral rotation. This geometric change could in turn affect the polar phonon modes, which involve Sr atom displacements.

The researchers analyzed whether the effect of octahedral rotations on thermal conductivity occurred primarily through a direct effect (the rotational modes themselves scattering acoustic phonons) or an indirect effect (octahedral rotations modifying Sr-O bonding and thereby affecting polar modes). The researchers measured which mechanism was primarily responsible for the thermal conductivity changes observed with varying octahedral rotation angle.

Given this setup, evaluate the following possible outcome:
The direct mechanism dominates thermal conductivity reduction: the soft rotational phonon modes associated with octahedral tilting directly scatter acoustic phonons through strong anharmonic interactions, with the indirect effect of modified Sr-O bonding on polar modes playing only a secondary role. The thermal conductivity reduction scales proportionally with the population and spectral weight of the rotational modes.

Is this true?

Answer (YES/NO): NO